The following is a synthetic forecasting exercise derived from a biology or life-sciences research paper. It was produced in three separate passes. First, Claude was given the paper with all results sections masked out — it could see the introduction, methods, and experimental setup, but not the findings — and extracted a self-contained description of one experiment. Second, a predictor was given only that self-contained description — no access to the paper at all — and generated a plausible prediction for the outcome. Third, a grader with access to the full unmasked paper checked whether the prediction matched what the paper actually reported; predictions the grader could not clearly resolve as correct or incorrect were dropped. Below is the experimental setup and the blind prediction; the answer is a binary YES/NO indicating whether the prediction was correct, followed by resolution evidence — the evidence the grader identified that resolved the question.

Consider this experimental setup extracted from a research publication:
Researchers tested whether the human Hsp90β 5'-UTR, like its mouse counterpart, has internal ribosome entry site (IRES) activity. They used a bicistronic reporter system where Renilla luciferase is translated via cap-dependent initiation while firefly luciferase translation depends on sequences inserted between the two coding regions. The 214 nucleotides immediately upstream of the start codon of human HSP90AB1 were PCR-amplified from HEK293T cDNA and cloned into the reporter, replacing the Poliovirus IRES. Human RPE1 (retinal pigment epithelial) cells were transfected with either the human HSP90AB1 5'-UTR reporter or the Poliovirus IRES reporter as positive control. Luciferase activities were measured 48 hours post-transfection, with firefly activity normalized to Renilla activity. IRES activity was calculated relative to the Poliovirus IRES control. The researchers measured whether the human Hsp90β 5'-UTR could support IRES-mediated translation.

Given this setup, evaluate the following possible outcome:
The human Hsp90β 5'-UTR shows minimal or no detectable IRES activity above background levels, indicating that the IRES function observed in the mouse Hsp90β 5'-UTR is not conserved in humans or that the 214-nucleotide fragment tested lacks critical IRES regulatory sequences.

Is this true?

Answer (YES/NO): NO